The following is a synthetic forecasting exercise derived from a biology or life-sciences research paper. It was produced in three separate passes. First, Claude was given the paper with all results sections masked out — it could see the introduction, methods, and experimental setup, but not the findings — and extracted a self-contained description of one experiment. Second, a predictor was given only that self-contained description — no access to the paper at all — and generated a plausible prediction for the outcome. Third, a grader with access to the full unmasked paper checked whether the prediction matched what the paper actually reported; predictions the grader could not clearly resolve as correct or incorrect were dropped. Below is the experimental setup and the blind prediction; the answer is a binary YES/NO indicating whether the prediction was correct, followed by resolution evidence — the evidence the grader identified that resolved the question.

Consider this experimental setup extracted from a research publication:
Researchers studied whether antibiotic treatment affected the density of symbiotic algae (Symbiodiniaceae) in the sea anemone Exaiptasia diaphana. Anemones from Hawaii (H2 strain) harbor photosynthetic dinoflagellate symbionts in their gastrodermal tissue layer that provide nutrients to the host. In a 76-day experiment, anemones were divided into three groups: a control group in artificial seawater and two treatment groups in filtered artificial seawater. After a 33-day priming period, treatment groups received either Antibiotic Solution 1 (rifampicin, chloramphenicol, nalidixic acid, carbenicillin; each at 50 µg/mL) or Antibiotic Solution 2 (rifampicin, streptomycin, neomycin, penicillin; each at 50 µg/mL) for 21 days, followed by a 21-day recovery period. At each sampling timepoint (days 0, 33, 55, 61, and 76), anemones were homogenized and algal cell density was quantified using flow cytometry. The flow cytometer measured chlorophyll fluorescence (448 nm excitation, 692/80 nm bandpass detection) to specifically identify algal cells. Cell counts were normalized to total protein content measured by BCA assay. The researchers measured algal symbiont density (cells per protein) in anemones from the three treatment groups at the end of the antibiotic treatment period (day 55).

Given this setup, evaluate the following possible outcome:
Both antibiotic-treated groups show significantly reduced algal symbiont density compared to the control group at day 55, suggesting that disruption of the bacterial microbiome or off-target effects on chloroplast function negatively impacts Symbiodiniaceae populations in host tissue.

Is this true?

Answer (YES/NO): NO